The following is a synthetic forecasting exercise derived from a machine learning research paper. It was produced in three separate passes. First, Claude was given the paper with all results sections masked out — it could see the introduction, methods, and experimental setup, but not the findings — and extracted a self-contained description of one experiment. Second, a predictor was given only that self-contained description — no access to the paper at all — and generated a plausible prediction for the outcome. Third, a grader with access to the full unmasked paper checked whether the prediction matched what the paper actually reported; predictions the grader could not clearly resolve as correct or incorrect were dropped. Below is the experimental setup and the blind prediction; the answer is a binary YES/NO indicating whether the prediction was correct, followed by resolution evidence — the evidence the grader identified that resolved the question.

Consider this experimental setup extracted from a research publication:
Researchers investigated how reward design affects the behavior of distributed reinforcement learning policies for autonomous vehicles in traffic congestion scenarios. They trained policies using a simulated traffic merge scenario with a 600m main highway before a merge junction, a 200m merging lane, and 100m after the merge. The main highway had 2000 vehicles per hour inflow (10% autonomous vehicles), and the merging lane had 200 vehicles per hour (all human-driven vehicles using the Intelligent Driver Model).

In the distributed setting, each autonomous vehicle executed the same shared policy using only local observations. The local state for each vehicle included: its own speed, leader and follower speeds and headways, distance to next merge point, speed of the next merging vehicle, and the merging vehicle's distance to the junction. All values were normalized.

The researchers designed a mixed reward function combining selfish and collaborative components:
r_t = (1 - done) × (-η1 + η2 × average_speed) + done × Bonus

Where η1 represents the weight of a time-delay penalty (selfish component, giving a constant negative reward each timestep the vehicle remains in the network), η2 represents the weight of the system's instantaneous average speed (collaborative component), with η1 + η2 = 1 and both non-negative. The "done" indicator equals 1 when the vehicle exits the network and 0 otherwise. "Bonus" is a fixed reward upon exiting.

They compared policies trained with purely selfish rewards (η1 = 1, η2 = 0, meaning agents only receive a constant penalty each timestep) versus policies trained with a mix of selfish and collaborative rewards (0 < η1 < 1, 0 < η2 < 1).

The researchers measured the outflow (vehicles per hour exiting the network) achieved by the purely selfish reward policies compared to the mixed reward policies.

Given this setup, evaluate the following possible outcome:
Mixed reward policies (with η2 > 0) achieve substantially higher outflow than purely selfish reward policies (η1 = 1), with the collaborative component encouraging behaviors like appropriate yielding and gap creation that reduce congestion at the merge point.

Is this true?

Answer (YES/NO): NO